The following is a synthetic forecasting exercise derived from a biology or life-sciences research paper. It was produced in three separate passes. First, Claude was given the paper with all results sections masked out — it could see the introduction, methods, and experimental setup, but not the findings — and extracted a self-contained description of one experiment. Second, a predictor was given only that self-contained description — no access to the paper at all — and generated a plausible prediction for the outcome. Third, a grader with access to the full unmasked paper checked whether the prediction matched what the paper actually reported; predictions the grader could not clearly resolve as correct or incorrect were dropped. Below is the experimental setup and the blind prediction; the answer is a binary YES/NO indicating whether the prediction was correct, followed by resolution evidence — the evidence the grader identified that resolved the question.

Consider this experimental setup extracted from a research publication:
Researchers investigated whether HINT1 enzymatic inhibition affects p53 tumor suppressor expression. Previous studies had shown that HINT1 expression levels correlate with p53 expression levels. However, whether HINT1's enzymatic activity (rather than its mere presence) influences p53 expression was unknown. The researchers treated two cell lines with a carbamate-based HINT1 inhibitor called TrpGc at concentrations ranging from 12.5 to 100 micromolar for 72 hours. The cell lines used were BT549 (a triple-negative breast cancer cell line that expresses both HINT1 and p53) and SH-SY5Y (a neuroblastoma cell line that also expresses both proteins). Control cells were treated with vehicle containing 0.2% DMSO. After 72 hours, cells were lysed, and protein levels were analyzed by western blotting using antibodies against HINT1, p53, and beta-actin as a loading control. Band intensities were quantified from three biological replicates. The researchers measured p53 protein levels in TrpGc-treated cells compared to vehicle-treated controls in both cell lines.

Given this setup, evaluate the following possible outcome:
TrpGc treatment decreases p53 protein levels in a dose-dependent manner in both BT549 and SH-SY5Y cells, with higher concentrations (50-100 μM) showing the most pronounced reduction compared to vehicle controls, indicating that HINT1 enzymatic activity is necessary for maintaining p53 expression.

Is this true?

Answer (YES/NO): NO